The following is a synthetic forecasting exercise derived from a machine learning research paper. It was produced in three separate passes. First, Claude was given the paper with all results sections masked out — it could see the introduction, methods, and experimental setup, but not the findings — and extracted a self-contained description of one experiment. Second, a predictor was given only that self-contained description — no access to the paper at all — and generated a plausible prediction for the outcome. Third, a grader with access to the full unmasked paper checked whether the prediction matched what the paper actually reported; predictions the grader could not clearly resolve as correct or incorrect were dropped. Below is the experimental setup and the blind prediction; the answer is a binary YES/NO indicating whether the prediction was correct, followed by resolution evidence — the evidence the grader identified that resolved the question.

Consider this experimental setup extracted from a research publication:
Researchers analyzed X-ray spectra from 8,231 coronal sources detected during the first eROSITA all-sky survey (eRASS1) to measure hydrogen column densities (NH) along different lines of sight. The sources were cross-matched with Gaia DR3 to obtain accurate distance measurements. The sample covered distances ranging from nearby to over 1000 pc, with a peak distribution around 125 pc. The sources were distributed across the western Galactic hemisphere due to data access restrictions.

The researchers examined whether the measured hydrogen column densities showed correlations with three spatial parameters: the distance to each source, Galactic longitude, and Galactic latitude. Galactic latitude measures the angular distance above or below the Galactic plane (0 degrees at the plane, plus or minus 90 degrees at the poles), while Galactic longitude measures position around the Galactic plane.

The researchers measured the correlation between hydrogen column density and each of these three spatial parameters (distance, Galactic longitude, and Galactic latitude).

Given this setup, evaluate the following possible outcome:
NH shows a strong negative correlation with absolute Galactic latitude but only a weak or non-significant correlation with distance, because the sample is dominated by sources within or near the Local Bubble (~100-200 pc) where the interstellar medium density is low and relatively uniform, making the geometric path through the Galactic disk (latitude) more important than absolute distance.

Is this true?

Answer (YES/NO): YES